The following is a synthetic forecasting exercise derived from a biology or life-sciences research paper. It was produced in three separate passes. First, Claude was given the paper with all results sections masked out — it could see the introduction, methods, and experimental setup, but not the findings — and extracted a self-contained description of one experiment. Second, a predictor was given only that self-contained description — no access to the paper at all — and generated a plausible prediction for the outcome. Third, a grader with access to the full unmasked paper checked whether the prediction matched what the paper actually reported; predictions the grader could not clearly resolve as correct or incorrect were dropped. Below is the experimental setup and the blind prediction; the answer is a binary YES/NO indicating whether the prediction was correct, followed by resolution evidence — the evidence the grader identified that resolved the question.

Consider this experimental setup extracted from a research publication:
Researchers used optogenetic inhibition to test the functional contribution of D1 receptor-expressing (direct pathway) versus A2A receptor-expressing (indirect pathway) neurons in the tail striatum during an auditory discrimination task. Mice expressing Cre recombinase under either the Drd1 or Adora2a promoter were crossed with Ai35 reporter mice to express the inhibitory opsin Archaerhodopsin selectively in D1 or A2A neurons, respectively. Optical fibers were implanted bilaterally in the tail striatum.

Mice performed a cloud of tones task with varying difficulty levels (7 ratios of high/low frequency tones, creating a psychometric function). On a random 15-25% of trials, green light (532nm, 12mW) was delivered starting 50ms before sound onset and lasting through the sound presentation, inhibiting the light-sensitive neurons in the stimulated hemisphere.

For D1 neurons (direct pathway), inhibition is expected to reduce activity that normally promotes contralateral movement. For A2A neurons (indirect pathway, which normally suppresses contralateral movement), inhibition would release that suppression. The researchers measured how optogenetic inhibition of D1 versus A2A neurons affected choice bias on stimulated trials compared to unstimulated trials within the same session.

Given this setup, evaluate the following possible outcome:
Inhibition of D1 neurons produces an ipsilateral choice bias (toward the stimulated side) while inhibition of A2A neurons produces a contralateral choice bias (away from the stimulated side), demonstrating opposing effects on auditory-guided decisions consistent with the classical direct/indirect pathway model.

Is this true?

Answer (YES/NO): YES